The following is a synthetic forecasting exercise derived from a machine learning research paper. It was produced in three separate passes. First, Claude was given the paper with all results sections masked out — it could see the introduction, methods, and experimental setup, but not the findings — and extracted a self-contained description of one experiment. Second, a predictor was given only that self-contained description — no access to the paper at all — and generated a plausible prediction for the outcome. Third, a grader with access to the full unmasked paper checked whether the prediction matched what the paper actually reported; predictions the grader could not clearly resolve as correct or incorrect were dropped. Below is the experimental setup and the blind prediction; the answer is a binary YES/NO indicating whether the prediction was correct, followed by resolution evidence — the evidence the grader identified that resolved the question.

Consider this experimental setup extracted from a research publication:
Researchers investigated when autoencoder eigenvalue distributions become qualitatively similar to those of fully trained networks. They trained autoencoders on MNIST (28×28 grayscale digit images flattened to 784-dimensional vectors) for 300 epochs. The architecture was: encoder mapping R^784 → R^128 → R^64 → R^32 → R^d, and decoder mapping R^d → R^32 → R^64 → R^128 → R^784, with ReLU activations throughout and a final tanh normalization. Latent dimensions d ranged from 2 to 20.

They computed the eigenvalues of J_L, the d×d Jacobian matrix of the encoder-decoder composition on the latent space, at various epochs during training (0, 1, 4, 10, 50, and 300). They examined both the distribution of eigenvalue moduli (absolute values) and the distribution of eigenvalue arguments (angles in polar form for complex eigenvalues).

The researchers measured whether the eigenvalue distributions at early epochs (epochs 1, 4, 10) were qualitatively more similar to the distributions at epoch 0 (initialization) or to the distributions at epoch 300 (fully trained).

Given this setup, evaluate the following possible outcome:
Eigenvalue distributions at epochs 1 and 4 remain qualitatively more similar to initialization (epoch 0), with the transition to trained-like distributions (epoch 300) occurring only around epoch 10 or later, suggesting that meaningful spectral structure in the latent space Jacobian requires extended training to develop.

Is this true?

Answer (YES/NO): NO